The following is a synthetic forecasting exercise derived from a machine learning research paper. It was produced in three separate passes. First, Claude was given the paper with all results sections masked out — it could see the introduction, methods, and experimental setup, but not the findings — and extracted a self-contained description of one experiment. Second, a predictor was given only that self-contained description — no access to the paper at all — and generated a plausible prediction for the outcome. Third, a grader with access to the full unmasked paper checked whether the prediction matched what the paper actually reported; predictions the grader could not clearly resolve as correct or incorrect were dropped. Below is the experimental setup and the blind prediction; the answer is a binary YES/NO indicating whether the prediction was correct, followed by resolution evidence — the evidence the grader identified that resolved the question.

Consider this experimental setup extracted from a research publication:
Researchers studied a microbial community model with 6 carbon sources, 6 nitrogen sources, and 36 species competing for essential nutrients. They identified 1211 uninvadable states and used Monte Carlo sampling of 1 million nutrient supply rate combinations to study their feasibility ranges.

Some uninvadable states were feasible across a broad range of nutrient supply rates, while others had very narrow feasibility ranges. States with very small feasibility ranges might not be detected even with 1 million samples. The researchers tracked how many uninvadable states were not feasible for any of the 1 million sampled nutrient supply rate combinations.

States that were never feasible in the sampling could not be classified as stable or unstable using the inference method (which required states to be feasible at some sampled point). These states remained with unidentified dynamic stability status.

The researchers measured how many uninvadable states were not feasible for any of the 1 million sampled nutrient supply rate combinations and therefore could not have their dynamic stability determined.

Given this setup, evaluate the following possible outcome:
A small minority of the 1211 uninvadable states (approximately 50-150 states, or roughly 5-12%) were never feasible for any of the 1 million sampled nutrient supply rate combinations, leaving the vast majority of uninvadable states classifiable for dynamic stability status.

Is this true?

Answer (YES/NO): NO